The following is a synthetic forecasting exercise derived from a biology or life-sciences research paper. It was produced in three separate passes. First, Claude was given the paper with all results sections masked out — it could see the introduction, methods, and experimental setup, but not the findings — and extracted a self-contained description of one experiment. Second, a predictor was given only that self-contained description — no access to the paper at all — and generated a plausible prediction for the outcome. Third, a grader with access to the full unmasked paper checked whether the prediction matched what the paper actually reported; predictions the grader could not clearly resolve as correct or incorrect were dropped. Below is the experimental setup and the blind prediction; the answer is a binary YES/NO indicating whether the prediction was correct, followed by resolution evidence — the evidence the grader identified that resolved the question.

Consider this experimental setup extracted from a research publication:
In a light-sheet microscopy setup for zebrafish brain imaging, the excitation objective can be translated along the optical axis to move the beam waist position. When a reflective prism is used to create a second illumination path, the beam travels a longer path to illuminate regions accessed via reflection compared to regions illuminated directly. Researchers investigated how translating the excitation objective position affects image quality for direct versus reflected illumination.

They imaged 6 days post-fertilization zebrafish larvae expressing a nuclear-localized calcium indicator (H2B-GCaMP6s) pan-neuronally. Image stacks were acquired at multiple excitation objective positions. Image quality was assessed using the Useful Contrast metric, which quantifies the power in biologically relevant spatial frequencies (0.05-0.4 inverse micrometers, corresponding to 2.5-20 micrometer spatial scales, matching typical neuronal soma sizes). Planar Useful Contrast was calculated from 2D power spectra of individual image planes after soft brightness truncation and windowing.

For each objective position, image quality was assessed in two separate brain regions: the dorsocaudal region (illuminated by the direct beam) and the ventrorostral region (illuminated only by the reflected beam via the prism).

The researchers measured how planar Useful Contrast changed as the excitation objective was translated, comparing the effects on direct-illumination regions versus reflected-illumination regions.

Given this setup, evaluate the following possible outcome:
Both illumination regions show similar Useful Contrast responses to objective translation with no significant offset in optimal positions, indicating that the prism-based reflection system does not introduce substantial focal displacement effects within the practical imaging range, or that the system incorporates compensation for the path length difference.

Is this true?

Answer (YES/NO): NO